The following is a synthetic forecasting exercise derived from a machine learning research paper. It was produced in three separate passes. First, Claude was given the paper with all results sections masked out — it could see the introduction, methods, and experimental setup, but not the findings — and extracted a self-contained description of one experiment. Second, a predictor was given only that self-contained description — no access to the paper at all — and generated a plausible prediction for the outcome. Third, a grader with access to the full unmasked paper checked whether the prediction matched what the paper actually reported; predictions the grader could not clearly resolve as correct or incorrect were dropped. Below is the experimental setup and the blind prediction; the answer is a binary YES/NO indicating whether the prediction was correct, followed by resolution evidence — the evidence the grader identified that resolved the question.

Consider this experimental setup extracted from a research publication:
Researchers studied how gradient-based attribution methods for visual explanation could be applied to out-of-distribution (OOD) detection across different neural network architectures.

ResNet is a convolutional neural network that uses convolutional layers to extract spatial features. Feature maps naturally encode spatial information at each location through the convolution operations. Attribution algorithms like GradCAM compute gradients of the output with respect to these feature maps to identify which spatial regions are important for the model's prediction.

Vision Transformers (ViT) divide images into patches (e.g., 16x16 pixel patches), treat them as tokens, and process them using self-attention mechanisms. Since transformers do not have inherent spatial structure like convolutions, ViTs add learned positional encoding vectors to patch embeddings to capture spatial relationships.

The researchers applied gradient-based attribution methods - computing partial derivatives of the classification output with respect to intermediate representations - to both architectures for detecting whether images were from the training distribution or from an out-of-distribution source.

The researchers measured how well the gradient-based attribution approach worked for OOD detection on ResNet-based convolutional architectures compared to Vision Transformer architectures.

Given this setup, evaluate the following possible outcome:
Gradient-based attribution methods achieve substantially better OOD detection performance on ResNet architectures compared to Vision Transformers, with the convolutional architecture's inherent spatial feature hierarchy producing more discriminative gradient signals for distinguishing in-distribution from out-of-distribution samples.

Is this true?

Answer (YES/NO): YES